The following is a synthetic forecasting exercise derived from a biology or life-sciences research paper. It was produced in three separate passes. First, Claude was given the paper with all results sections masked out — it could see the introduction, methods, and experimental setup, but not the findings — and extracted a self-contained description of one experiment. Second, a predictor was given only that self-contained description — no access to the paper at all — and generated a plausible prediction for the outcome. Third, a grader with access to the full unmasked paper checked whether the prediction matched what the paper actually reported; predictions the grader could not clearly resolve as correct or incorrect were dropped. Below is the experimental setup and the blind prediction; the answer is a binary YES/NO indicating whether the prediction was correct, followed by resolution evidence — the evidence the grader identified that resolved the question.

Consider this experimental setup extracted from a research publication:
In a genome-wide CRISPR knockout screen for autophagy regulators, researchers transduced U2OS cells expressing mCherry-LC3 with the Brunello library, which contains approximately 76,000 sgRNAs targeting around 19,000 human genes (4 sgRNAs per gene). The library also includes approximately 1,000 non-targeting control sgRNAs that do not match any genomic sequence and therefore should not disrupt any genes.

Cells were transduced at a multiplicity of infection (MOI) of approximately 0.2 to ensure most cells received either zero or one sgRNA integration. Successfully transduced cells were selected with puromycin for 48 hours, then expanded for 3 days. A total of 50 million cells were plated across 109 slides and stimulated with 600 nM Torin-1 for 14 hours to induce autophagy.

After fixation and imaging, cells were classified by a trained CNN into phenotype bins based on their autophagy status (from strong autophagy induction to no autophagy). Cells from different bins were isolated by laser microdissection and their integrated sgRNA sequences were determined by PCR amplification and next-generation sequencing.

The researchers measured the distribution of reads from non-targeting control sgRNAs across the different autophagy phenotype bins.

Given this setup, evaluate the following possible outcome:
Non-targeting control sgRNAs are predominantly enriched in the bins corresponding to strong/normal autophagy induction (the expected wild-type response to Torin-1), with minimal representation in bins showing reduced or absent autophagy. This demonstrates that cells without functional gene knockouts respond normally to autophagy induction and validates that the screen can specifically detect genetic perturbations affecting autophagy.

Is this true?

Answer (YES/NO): YES